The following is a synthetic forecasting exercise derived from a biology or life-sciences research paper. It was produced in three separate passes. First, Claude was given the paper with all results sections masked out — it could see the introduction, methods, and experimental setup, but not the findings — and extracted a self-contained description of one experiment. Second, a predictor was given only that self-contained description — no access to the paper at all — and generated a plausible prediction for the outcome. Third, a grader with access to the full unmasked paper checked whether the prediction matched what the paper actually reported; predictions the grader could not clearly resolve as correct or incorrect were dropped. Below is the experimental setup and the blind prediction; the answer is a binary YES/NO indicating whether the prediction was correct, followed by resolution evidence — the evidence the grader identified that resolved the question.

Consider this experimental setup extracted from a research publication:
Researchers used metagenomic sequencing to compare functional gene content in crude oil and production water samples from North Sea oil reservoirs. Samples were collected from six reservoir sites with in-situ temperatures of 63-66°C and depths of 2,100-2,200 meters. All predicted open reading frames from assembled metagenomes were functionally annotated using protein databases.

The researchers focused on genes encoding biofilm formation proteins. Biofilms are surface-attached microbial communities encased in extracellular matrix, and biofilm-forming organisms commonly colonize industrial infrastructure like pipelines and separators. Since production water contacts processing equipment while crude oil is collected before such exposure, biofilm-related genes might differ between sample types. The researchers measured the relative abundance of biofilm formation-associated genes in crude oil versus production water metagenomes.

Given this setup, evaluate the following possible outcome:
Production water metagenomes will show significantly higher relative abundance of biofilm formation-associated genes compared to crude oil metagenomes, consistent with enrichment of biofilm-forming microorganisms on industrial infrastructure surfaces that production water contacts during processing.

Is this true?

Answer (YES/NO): NO